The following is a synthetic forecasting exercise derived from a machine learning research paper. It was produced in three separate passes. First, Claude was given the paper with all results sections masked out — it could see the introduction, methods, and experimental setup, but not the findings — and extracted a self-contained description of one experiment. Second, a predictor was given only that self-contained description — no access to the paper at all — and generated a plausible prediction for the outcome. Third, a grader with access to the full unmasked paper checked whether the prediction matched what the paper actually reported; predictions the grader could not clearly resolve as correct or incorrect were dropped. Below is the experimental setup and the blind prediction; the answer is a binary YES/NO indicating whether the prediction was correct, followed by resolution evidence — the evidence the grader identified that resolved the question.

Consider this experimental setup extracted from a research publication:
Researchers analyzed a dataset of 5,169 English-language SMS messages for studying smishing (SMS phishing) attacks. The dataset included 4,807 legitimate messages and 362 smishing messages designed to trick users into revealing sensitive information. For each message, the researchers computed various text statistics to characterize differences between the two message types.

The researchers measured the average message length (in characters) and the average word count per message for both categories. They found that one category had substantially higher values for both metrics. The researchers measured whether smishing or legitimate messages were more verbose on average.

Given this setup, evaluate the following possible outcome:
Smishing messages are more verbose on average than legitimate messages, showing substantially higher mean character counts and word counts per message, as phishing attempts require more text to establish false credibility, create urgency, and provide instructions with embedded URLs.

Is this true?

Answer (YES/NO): YES